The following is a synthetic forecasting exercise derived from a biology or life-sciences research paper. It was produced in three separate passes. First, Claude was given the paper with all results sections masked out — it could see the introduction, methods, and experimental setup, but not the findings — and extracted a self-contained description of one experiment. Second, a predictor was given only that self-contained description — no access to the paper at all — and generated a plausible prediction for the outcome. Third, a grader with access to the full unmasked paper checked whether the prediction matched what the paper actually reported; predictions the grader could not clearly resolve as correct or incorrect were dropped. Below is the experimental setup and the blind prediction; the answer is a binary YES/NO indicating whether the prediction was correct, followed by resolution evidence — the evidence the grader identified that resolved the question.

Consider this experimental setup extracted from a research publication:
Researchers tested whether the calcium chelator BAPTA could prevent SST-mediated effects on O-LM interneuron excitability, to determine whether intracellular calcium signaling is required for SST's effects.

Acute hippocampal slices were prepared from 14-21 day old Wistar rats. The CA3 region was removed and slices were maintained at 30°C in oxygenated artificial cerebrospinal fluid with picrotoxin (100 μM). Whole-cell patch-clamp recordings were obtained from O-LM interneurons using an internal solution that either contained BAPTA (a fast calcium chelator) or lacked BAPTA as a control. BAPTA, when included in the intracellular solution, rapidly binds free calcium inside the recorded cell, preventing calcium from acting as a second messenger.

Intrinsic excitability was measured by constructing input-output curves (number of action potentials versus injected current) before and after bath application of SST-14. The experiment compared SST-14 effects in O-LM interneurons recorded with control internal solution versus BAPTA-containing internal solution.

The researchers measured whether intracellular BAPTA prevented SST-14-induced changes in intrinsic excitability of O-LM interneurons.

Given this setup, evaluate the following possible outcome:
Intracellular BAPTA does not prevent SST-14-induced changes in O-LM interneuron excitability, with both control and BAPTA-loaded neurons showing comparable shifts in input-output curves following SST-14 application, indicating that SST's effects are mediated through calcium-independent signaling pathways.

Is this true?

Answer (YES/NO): NO